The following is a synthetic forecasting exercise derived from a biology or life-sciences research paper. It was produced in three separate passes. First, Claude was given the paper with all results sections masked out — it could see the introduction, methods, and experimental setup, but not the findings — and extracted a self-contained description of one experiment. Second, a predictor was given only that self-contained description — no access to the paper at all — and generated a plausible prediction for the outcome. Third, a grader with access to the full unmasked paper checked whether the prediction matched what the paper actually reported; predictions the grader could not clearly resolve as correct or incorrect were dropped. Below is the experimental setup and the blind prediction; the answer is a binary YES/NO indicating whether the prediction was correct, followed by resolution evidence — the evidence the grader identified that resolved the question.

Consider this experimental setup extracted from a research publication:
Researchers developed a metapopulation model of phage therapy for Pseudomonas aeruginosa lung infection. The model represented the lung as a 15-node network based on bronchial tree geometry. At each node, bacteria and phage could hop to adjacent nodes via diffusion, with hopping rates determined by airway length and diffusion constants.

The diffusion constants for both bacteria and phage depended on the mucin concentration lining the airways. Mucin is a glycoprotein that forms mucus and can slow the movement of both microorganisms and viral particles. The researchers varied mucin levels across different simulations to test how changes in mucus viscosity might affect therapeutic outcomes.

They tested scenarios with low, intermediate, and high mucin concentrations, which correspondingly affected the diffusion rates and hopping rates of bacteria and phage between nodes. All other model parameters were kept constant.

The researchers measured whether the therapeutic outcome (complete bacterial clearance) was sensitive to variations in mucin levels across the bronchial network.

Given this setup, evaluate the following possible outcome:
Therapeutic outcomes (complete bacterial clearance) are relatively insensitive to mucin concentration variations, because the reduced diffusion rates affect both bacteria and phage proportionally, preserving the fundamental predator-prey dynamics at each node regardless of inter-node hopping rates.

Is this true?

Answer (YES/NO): YES